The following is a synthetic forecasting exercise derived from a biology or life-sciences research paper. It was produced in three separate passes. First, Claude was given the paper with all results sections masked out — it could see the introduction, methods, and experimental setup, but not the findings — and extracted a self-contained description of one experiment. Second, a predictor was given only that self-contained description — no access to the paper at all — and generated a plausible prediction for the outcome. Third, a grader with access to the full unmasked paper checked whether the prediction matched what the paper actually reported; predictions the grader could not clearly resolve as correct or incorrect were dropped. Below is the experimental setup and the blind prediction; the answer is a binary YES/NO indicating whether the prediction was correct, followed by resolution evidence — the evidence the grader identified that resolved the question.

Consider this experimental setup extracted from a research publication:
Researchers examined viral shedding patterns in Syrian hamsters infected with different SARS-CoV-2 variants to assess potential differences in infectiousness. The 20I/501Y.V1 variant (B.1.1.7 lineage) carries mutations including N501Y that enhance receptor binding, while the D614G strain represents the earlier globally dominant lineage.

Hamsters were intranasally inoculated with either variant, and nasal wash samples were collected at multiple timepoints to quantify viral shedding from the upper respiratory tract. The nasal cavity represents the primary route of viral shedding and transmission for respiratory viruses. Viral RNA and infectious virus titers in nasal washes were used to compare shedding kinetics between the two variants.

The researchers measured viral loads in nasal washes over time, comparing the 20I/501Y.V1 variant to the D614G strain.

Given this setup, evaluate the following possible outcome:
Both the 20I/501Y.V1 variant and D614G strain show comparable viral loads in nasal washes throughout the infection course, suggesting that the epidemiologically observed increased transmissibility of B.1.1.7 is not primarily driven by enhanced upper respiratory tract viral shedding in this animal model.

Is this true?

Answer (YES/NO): YES